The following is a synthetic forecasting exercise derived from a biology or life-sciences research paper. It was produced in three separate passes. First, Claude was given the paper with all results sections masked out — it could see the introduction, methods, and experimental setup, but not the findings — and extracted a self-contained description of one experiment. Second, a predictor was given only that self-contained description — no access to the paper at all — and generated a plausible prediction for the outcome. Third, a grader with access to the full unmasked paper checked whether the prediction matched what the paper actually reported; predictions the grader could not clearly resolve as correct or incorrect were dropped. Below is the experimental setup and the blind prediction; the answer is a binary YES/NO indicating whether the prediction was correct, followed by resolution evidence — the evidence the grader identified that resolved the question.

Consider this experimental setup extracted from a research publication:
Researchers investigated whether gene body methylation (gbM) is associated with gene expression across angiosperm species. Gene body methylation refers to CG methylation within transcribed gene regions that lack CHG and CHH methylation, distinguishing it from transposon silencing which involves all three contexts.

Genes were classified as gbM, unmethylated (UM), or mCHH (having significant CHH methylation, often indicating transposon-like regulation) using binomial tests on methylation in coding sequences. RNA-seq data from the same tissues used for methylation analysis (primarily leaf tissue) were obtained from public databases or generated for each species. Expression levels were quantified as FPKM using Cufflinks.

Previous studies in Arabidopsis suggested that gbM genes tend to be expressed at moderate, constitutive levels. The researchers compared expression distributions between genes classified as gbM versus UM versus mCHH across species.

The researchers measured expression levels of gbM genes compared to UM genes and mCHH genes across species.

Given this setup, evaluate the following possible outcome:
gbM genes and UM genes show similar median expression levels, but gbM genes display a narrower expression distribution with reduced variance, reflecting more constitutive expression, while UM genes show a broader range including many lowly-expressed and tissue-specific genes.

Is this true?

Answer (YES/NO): NO